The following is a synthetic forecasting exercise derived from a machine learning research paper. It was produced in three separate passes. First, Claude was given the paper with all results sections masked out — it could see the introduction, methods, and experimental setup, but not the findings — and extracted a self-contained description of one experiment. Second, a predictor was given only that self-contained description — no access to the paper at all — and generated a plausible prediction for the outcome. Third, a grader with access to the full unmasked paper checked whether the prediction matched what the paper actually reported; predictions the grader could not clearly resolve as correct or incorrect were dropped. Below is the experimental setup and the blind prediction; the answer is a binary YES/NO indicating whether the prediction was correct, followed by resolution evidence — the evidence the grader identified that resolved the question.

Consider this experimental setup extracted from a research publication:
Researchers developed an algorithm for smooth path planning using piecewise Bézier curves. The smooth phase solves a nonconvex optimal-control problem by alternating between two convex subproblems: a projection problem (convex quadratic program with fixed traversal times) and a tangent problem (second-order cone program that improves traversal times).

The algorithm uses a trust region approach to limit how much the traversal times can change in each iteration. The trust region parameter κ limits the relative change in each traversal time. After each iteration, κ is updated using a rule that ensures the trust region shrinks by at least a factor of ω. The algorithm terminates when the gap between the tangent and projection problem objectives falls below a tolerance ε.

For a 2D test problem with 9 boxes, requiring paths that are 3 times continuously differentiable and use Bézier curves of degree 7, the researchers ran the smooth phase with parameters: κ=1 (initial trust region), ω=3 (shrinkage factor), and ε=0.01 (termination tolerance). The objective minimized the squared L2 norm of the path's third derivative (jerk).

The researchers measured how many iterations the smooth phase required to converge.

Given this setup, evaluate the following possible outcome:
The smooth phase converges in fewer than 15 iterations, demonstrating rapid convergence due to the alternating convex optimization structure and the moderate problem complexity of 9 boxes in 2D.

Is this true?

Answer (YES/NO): YES